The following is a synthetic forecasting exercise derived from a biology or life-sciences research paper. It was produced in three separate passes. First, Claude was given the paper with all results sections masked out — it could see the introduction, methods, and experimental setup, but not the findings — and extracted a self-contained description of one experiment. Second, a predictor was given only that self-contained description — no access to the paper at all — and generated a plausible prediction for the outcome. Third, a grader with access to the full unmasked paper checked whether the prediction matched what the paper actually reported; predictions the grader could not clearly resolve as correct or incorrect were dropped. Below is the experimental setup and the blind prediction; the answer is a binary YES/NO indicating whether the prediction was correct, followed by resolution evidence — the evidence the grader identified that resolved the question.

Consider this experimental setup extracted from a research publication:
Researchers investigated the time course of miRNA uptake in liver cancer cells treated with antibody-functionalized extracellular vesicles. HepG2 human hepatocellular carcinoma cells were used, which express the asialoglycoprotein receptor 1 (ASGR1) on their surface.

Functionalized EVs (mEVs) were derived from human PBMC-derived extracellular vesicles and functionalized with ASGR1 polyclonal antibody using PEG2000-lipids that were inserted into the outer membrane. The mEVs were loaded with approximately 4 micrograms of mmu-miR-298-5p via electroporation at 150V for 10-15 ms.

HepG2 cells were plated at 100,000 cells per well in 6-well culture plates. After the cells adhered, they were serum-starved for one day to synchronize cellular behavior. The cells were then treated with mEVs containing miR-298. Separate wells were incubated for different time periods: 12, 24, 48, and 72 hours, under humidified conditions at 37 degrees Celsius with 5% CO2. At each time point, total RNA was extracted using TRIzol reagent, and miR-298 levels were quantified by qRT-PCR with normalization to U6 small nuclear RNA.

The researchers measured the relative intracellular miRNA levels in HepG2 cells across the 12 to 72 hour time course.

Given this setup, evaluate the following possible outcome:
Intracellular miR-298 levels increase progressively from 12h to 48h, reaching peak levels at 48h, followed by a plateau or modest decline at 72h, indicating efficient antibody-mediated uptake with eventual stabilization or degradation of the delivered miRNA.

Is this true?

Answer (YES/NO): NO